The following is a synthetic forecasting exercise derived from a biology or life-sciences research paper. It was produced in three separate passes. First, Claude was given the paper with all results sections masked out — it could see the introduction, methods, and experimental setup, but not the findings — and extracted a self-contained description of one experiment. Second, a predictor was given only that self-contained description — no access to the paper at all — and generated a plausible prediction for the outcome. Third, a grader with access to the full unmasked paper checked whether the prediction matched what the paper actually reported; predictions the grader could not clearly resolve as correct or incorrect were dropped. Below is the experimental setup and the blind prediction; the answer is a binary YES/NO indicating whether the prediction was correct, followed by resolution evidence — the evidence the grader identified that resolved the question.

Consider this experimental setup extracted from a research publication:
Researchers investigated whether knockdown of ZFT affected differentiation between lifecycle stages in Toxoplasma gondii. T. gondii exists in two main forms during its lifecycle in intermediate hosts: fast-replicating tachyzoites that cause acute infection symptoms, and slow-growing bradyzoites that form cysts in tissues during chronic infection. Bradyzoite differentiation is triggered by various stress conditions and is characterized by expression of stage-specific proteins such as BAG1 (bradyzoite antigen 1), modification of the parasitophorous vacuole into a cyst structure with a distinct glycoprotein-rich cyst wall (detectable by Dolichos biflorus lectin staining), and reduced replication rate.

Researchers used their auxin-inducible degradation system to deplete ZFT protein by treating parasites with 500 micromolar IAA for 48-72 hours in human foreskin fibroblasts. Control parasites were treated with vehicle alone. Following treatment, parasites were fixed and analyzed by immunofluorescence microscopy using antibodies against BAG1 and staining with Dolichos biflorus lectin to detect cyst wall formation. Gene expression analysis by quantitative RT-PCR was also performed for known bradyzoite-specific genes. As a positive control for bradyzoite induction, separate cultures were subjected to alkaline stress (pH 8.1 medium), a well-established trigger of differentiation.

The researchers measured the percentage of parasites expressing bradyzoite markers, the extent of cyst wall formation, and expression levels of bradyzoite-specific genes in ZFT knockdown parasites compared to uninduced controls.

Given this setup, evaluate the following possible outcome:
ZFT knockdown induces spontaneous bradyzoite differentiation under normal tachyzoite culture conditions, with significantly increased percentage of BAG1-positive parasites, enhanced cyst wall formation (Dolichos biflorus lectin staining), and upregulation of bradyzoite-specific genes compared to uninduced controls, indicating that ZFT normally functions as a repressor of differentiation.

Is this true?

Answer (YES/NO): NO